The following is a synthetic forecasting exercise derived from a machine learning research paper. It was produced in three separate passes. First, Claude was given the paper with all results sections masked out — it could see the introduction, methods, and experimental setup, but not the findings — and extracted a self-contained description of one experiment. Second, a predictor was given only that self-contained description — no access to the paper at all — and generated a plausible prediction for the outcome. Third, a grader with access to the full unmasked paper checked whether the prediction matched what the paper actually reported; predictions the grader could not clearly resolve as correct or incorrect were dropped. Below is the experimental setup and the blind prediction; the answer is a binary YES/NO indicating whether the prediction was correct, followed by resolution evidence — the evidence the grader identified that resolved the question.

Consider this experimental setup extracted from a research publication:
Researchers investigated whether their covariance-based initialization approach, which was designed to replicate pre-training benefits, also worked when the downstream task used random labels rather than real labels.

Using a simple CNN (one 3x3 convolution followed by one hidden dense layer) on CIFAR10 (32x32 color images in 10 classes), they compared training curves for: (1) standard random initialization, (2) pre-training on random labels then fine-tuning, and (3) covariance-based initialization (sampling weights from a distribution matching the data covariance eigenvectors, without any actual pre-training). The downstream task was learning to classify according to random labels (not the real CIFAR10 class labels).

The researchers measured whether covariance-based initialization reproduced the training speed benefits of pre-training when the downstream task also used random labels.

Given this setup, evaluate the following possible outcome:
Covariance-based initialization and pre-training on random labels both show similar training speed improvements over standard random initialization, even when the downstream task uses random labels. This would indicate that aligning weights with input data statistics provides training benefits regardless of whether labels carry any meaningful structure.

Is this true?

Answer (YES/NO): YES